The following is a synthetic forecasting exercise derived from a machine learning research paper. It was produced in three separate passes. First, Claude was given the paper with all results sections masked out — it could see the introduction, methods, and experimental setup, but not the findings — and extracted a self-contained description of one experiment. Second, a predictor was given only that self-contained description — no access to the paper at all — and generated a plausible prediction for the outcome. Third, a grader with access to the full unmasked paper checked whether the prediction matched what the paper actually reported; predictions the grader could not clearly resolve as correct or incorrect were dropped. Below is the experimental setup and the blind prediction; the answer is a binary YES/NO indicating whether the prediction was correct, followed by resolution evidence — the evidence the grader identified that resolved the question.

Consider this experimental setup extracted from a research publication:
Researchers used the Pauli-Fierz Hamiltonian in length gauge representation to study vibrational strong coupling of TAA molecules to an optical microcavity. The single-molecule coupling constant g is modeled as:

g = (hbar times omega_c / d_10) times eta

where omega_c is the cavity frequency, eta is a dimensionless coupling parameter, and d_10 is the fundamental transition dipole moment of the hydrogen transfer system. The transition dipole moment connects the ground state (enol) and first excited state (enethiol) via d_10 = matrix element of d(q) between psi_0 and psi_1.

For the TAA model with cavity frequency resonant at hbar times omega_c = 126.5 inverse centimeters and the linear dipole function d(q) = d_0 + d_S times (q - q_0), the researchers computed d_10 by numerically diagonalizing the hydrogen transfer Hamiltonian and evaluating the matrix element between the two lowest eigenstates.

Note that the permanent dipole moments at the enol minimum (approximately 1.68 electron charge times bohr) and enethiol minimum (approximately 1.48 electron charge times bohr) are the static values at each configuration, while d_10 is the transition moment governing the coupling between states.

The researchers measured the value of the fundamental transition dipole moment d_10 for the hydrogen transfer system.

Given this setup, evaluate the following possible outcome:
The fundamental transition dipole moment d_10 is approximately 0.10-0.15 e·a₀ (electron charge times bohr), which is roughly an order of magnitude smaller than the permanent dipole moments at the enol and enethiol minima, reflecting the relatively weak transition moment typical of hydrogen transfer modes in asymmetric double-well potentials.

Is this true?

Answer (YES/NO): NO